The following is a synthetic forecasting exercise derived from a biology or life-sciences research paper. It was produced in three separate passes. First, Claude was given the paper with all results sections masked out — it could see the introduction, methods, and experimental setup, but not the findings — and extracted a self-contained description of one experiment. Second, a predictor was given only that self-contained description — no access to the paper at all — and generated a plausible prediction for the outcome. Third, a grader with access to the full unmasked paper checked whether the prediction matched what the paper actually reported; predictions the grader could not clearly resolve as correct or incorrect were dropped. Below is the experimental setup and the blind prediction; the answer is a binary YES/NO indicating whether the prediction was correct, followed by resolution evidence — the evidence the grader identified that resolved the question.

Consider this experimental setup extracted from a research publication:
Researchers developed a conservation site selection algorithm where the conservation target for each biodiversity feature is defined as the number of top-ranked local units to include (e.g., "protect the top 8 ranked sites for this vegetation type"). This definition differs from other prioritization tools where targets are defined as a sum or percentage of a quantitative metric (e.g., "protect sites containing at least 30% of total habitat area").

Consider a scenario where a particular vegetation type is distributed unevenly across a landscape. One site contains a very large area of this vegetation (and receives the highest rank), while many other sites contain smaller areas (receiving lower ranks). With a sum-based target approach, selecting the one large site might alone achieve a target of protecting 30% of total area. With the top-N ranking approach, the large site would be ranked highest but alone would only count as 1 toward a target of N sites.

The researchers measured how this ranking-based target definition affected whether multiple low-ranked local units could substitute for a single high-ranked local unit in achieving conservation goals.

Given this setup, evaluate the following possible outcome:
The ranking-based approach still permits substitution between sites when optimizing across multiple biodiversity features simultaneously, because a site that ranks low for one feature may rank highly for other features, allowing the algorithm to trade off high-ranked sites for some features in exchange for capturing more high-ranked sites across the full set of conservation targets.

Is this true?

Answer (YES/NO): NO